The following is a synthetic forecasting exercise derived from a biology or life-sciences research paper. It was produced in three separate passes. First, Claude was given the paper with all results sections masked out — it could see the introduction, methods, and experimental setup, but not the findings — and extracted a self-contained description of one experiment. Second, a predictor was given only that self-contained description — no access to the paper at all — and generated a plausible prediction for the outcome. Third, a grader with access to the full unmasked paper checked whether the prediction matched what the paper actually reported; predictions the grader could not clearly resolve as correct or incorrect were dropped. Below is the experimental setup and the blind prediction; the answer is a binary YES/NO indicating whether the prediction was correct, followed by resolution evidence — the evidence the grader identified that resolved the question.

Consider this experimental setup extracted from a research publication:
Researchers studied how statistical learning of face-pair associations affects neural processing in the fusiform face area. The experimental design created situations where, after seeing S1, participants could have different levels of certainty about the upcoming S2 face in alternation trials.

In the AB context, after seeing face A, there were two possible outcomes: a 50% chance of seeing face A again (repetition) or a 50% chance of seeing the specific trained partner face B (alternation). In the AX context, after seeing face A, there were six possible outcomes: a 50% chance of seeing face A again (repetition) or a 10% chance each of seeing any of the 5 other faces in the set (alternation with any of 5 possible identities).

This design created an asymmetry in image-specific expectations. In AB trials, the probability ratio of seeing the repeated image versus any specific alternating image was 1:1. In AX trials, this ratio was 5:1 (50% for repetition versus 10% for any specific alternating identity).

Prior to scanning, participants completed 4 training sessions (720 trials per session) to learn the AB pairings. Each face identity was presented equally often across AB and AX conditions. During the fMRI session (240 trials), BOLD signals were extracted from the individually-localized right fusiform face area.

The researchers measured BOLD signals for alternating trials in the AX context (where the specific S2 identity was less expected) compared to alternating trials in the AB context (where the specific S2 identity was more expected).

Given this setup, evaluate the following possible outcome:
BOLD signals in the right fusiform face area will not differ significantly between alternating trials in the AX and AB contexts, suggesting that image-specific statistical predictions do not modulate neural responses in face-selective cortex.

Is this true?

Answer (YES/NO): NO